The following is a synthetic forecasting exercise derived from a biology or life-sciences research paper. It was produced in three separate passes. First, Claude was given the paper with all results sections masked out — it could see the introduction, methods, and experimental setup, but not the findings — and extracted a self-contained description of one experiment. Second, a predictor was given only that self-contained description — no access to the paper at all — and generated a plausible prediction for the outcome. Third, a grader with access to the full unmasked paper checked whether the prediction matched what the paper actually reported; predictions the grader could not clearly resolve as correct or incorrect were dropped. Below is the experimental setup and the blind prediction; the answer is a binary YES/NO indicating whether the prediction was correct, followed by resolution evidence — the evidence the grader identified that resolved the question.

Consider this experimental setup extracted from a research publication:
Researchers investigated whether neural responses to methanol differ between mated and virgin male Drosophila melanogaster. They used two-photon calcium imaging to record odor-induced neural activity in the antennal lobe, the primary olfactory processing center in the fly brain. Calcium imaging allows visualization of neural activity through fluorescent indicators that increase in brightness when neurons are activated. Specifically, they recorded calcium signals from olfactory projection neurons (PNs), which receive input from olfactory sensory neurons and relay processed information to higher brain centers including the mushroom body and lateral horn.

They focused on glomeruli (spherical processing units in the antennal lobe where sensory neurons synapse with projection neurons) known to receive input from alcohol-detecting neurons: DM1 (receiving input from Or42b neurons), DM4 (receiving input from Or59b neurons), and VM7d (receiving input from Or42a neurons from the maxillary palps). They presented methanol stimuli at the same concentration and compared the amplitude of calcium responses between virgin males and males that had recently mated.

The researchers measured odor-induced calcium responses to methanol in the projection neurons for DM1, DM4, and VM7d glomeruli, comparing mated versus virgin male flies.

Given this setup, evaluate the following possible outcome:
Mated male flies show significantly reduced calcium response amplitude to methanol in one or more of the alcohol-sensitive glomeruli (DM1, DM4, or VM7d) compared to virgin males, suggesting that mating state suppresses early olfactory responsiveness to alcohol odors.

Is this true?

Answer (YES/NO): YES